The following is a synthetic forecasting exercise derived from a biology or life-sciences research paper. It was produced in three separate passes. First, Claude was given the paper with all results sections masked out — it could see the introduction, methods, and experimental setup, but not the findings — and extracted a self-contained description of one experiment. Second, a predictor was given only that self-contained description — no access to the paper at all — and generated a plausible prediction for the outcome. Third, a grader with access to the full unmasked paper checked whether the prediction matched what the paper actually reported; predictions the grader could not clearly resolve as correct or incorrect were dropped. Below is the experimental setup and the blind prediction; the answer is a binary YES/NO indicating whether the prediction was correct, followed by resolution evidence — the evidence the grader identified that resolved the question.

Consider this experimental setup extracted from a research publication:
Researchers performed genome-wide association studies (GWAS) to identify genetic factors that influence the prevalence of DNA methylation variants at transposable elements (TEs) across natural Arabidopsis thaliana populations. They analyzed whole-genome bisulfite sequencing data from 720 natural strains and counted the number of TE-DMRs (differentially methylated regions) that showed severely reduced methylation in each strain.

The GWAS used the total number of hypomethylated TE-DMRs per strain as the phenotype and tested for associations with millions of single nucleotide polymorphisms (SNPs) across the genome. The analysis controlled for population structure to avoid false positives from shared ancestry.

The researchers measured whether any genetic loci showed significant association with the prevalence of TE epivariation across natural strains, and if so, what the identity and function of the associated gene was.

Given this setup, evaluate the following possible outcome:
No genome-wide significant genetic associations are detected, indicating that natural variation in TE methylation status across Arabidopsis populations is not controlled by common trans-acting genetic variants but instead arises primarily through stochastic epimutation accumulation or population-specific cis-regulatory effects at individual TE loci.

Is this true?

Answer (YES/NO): NO